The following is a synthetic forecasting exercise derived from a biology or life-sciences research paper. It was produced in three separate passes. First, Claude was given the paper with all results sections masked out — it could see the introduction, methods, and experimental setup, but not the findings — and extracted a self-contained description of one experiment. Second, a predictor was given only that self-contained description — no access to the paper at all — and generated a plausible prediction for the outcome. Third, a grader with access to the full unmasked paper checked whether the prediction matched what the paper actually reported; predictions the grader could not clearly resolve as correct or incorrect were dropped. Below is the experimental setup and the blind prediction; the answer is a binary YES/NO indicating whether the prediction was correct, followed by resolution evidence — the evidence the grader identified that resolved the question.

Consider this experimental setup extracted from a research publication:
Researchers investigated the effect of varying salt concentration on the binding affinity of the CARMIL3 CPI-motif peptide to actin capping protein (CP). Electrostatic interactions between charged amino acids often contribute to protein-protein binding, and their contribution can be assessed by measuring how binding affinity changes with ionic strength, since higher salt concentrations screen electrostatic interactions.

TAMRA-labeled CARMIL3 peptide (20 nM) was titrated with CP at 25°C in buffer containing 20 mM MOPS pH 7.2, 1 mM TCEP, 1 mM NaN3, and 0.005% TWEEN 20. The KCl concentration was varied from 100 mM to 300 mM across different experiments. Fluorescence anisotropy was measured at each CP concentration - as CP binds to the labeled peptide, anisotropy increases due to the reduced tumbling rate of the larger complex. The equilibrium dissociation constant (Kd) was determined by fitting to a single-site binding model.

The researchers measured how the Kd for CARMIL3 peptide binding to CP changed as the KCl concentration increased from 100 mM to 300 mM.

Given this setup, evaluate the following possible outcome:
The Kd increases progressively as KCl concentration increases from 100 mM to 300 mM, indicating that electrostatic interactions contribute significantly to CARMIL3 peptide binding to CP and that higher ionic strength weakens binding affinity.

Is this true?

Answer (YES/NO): YES